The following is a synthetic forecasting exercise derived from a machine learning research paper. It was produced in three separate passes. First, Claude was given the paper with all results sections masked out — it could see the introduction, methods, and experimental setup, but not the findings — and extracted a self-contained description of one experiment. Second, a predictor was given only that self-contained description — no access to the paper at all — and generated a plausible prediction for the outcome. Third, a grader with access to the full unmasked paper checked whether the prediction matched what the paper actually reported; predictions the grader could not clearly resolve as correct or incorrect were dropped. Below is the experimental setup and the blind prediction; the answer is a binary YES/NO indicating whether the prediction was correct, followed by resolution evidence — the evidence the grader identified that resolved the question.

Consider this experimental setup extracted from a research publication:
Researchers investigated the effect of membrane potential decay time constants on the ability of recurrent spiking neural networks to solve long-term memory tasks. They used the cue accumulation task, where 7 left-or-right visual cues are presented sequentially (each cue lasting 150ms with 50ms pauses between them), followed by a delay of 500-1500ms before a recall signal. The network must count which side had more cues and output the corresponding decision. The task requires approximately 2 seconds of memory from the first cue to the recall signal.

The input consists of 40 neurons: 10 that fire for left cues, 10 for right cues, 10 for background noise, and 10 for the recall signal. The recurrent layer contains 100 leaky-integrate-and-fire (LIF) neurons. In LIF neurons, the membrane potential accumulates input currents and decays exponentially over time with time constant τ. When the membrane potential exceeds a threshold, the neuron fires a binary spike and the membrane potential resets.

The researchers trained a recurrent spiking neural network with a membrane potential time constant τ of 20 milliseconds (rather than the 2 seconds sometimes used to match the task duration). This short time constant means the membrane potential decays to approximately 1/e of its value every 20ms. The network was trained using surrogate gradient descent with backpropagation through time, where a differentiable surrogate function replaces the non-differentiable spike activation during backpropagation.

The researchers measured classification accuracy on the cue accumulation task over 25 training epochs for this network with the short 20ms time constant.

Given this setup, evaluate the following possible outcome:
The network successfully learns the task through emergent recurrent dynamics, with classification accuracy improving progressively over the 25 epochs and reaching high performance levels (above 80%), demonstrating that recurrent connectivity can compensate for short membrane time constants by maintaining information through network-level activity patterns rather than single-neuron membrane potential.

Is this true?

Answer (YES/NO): NO